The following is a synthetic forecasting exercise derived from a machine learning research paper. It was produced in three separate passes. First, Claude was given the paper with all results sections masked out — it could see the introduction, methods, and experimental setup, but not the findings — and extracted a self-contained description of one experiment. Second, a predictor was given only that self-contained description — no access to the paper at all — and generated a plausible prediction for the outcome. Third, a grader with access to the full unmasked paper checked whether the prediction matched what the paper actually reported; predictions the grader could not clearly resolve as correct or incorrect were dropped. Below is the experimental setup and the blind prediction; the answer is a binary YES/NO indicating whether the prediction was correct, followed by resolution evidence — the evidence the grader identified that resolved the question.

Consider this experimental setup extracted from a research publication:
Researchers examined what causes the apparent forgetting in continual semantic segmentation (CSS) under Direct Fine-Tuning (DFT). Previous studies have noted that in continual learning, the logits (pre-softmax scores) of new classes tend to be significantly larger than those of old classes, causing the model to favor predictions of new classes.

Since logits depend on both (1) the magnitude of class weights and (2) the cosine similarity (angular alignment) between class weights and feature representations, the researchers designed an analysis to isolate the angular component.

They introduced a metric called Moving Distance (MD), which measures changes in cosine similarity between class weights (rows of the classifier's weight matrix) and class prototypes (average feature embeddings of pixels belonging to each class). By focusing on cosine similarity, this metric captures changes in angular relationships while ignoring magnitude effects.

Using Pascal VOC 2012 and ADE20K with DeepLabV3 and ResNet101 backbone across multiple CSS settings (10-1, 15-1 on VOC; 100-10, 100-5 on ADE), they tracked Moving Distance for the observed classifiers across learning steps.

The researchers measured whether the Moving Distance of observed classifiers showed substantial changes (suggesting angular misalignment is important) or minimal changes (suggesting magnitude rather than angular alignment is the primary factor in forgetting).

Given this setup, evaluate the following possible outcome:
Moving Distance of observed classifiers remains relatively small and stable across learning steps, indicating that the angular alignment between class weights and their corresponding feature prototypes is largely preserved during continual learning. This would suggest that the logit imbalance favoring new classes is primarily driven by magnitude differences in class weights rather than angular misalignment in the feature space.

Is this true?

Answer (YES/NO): NO